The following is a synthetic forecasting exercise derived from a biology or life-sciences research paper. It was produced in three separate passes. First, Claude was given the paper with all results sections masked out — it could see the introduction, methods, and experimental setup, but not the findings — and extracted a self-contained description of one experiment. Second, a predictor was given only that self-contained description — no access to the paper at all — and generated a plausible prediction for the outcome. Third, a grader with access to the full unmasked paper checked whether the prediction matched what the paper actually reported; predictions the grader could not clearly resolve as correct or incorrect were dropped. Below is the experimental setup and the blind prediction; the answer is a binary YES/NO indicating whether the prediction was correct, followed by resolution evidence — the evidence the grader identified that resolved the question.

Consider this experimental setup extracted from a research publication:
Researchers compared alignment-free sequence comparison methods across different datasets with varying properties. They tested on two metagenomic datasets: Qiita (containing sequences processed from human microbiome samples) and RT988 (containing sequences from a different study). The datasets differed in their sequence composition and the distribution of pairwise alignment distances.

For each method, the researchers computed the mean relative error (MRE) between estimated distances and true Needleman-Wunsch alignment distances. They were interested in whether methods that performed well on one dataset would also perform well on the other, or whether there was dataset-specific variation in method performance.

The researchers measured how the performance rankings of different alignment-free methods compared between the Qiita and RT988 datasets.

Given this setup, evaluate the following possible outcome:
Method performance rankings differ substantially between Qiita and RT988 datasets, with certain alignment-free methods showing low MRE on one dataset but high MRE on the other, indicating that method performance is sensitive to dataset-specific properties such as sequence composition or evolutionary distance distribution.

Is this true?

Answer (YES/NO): NO